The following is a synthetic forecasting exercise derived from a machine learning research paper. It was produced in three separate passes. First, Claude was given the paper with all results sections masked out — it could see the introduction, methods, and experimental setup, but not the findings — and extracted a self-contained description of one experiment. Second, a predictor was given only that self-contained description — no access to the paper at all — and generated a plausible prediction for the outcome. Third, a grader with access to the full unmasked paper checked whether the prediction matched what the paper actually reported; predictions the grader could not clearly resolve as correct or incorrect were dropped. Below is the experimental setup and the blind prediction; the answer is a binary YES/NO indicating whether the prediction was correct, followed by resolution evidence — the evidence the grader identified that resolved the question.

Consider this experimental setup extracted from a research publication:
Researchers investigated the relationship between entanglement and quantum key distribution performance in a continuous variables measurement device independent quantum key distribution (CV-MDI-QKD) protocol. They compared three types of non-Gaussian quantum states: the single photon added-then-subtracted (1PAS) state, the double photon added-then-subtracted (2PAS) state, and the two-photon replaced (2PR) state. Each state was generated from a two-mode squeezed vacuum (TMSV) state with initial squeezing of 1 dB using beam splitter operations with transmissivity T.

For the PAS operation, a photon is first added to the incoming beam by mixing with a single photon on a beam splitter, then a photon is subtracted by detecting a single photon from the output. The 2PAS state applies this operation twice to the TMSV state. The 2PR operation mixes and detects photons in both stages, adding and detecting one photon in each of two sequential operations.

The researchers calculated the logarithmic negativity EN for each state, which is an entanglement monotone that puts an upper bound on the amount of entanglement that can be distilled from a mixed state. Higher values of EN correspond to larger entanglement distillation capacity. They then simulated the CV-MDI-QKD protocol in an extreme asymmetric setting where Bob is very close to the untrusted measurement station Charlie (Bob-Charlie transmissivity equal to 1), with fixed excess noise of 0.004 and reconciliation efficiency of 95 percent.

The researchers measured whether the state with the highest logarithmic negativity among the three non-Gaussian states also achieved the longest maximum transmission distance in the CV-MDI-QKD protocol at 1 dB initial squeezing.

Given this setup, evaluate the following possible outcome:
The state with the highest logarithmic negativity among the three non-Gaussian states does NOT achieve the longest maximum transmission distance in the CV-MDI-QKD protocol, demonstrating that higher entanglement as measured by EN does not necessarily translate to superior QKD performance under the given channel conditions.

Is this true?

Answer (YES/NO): YES